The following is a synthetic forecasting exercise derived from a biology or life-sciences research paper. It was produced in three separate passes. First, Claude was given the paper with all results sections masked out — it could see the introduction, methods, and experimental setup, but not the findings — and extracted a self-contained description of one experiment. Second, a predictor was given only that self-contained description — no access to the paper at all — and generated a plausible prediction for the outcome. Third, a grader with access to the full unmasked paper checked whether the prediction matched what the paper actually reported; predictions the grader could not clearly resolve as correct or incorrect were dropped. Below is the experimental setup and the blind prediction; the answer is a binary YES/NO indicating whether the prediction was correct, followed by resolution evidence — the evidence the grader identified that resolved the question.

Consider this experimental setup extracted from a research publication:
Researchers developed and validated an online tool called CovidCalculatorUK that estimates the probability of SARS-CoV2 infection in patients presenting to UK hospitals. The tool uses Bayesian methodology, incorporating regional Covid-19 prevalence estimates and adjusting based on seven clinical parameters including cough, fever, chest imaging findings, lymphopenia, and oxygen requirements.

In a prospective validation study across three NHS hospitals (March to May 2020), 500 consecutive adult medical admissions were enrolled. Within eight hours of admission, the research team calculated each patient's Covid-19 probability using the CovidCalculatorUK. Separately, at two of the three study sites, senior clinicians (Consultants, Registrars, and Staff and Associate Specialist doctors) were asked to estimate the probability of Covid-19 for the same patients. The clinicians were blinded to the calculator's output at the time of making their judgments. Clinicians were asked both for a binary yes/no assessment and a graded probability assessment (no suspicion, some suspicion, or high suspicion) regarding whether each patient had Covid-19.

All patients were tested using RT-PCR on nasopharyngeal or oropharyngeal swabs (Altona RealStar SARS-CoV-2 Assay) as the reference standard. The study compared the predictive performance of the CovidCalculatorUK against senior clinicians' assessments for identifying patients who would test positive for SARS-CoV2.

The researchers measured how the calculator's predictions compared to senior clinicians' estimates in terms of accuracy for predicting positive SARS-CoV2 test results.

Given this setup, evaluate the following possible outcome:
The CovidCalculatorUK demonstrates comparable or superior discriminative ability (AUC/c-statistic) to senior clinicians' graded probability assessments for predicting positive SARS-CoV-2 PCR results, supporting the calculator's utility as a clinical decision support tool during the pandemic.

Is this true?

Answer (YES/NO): YES